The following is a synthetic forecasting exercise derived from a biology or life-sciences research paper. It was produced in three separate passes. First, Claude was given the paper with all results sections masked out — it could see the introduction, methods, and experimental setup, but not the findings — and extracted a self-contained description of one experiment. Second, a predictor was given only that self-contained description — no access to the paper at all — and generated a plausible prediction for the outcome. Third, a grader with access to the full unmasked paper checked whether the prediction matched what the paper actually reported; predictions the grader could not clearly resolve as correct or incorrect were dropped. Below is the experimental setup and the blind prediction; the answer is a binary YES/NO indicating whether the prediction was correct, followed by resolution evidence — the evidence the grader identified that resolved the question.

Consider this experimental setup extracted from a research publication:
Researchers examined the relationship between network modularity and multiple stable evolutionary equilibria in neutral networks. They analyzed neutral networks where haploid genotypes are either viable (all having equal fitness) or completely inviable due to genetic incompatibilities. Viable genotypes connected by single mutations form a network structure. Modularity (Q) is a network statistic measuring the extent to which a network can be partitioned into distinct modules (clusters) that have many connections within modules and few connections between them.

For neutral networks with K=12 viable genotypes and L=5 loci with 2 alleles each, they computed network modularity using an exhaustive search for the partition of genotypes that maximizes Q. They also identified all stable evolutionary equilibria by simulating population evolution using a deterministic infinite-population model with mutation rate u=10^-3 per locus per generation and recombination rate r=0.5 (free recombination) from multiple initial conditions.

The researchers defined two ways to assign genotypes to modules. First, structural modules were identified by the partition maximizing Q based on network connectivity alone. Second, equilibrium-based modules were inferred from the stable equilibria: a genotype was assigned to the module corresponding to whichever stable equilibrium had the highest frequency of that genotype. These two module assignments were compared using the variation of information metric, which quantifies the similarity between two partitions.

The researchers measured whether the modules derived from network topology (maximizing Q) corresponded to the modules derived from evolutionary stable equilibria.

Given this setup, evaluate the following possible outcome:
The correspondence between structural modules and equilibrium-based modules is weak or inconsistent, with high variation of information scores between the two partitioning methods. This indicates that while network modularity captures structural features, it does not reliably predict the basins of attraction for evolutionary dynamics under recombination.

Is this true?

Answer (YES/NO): NO